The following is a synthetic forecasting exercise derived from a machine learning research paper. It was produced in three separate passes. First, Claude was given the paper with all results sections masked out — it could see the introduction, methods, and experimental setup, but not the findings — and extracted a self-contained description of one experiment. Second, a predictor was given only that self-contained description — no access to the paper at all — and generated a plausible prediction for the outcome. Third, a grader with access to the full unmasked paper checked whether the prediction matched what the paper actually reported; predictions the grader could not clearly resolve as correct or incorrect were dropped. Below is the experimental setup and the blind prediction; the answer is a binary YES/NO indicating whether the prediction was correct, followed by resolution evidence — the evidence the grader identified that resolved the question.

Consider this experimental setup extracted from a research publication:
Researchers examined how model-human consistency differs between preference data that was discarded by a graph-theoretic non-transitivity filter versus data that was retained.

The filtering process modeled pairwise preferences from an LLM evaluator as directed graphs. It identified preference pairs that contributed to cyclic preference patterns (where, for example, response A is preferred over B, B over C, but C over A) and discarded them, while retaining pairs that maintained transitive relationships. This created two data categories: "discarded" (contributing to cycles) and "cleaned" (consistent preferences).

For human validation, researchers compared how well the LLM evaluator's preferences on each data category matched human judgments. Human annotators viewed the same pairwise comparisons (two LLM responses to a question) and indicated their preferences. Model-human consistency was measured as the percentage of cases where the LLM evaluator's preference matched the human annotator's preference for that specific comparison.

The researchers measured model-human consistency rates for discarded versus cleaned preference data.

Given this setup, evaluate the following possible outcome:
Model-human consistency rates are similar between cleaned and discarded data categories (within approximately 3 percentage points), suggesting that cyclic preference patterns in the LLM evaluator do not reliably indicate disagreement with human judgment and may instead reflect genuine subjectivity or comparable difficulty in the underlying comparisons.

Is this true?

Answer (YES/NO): NO